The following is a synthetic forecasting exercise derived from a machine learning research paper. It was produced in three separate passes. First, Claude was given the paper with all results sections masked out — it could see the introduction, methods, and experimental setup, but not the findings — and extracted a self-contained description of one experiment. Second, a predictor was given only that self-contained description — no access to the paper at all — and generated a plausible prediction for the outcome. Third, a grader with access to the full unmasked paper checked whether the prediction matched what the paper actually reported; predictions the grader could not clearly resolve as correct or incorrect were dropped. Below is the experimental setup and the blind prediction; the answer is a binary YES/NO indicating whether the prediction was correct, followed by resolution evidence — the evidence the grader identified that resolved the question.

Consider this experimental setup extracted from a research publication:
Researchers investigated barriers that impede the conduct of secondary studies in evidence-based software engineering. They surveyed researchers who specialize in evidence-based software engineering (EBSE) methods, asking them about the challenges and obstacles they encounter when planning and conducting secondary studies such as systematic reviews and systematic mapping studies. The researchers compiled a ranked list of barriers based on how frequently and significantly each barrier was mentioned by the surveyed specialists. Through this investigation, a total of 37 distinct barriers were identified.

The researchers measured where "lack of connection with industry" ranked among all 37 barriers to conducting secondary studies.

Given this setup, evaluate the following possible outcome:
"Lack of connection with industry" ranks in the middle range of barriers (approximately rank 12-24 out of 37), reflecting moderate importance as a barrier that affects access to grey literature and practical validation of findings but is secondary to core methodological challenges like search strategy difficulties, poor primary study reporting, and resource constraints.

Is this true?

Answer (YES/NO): NO